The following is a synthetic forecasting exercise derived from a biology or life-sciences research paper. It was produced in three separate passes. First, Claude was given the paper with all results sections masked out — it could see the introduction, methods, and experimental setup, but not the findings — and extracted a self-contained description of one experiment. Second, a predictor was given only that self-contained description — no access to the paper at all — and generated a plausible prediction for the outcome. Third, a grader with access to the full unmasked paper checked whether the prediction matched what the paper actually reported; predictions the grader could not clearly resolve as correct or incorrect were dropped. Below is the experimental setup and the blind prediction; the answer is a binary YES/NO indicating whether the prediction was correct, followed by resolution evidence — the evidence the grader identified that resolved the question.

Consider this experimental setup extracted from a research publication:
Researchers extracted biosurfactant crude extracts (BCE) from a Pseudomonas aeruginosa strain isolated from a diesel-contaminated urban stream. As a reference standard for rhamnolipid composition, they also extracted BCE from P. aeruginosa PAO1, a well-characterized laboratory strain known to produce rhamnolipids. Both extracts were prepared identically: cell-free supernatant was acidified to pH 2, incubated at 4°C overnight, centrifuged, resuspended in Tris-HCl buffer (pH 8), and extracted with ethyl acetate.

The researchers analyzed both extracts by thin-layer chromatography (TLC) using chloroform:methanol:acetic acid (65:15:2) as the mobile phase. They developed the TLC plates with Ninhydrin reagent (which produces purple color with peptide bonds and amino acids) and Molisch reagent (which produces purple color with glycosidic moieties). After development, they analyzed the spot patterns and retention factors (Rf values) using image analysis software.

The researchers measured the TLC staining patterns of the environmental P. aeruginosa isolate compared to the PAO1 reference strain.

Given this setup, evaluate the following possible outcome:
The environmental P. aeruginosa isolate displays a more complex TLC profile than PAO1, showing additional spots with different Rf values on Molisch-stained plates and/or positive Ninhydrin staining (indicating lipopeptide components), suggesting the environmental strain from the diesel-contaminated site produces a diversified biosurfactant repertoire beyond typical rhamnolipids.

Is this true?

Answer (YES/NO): YES